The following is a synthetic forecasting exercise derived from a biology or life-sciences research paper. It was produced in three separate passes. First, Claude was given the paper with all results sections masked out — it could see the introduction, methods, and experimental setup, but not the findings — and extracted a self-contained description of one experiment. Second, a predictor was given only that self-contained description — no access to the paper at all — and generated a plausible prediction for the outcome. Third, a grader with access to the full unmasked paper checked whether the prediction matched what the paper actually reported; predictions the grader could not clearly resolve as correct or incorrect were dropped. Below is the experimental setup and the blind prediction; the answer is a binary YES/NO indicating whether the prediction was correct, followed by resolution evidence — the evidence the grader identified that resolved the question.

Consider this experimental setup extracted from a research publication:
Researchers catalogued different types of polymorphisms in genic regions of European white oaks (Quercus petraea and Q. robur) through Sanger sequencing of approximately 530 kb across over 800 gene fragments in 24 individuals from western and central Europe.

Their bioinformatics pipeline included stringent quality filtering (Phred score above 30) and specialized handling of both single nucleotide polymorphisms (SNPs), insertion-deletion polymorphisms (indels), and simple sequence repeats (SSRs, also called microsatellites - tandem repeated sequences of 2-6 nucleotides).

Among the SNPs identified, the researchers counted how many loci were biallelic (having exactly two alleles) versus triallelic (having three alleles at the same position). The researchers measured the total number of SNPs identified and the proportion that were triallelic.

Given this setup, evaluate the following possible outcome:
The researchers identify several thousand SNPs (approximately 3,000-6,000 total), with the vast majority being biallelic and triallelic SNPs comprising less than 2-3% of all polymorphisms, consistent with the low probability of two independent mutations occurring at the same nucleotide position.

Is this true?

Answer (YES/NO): NO